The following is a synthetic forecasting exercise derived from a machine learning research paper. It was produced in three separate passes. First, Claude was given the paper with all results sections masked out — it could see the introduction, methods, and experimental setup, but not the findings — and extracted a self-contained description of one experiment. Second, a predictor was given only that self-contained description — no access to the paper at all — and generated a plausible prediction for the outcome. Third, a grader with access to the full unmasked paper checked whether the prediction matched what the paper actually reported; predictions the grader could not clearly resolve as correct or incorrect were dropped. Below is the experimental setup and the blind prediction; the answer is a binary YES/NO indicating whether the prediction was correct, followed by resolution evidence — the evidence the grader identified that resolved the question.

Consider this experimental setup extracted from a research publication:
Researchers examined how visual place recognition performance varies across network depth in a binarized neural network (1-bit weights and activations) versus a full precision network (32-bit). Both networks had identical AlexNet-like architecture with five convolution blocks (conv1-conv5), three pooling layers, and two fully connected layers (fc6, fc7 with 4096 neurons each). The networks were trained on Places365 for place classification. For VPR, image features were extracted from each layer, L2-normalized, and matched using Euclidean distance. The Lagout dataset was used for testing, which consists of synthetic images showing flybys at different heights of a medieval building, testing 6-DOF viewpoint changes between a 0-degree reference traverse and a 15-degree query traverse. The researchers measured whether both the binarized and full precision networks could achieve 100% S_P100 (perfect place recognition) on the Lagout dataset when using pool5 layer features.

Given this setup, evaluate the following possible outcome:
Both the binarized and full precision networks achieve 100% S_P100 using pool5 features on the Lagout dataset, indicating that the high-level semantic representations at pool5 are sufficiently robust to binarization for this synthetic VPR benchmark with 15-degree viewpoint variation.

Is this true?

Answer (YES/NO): YES